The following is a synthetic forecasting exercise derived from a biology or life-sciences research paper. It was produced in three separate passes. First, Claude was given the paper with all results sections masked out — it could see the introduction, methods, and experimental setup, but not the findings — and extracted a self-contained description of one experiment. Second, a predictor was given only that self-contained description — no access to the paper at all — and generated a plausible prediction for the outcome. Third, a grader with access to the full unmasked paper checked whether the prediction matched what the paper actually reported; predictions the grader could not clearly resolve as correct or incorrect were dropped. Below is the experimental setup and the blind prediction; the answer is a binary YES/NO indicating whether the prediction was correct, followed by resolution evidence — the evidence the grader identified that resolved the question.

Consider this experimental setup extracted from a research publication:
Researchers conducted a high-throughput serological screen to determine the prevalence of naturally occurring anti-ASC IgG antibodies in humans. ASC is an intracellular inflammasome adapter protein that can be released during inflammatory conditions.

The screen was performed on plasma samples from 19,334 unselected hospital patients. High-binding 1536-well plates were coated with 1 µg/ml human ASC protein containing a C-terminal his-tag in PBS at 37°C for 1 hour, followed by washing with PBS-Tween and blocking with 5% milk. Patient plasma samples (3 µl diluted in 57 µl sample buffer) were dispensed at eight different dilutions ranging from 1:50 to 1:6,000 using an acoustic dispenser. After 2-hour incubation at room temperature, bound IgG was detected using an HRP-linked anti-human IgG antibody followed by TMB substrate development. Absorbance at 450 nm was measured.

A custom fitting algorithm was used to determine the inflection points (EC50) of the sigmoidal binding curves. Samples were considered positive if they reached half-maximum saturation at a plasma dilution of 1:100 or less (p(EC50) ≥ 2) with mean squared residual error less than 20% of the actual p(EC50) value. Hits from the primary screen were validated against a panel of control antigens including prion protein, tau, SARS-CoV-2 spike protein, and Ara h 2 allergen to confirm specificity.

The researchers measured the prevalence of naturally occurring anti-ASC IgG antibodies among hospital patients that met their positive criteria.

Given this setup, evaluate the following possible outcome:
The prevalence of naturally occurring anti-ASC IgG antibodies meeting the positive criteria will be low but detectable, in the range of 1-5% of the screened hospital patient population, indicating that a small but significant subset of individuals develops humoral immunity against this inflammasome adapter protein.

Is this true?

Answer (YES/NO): NO